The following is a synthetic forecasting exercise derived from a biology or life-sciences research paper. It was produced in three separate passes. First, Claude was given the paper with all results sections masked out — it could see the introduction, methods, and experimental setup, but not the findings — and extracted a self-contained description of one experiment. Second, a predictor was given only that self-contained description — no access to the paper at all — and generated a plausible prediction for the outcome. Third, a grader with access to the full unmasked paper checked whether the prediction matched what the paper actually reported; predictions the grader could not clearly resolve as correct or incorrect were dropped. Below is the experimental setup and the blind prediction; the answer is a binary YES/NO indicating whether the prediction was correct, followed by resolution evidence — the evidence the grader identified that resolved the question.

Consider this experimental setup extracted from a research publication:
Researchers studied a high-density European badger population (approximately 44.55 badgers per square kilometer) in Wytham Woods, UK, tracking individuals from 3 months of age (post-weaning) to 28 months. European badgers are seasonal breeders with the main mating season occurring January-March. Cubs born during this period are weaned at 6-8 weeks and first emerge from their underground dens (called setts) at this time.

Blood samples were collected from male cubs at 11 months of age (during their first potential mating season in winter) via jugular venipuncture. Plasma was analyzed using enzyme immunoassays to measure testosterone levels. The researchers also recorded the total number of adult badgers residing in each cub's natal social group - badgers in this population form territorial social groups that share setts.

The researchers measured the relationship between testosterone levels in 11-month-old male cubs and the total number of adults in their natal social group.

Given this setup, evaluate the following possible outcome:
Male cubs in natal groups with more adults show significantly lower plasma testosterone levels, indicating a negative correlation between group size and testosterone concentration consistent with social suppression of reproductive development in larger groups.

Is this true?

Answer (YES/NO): NO